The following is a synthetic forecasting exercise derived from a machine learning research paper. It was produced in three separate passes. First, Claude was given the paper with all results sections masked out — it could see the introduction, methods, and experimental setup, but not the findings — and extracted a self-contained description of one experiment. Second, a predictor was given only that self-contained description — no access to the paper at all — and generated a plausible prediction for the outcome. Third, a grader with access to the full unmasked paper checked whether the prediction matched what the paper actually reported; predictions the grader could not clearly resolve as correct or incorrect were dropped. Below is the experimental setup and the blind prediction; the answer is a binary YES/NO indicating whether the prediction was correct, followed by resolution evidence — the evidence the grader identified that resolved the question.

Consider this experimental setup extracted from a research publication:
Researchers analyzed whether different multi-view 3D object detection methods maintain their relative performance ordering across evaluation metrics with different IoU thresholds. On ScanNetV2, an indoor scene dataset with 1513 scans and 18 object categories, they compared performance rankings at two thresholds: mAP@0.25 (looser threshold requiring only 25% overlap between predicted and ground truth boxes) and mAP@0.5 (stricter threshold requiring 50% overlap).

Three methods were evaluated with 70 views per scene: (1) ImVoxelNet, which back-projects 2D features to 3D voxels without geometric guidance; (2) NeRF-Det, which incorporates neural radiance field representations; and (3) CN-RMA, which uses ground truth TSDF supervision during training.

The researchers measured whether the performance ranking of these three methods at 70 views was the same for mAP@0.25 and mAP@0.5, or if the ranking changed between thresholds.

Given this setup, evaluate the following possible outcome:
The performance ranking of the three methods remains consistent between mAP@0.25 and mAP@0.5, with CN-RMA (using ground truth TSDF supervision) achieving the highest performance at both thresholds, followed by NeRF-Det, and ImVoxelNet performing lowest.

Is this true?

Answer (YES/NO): YES